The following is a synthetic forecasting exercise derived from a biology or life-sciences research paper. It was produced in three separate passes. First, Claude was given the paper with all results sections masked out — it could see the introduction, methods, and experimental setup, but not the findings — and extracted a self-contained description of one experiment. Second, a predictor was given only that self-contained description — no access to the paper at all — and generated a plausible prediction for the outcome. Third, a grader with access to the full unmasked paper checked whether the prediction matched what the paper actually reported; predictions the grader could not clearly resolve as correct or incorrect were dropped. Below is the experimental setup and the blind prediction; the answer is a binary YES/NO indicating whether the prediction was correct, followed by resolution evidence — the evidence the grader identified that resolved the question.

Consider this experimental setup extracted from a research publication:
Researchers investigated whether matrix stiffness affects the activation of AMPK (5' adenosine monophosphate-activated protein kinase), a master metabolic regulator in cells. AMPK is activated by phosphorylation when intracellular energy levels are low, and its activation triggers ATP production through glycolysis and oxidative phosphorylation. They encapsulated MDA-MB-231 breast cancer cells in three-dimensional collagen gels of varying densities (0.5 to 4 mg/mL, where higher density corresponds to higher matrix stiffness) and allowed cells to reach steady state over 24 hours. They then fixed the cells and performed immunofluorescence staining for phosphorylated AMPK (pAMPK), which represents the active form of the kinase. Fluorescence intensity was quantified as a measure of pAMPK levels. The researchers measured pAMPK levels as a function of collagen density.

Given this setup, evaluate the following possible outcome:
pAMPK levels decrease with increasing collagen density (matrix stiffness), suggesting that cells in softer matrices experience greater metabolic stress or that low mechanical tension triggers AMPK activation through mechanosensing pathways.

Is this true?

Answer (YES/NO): NO